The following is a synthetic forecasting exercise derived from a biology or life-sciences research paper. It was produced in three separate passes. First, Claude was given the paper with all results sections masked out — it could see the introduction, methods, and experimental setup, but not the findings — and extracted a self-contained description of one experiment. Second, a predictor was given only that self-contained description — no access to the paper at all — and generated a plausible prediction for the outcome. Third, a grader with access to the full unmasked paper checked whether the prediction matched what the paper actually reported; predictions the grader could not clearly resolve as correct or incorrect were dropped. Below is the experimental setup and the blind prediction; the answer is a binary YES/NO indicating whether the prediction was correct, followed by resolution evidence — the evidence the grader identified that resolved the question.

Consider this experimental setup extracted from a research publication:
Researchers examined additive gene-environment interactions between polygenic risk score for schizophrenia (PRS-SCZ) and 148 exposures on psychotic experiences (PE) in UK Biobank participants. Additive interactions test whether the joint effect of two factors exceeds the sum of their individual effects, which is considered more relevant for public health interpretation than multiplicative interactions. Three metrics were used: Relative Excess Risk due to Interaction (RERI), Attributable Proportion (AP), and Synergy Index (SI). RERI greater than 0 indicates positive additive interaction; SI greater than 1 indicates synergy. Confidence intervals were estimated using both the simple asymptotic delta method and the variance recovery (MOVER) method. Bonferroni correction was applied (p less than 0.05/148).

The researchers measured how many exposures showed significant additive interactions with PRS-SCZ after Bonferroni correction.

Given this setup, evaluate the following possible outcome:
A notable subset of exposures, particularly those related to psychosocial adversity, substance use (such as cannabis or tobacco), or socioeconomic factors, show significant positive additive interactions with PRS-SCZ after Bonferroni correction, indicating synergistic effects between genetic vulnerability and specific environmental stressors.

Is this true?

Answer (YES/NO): NO